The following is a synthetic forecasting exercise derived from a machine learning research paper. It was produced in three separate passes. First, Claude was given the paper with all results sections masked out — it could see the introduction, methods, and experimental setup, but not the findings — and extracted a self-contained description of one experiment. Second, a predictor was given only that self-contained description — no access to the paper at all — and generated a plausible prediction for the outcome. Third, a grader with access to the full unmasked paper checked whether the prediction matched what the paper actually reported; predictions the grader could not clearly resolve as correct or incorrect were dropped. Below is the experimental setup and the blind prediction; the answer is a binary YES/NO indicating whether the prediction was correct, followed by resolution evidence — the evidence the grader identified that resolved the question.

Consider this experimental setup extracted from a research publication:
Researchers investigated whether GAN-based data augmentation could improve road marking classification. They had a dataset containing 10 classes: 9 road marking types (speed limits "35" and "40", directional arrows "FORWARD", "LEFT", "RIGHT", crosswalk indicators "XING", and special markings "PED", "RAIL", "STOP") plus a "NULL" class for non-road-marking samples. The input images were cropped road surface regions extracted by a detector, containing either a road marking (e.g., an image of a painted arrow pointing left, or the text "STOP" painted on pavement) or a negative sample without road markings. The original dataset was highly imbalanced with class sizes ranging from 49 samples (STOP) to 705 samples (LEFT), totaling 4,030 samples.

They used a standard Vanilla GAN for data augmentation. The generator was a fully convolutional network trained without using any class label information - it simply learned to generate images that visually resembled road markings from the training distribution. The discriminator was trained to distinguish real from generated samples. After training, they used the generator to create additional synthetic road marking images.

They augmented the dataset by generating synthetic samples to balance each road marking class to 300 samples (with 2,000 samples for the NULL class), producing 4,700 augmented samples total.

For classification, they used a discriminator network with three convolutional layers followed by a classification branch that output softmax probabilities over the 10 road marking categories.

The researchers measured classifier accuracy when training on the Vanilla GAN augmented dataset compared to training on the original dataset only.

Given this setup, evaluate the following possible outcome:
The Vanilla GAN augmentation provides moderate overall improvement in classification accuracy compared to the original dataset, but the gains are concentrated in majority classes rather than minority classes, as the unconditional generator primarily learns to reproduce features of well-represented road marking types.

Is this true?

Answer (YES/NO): NO